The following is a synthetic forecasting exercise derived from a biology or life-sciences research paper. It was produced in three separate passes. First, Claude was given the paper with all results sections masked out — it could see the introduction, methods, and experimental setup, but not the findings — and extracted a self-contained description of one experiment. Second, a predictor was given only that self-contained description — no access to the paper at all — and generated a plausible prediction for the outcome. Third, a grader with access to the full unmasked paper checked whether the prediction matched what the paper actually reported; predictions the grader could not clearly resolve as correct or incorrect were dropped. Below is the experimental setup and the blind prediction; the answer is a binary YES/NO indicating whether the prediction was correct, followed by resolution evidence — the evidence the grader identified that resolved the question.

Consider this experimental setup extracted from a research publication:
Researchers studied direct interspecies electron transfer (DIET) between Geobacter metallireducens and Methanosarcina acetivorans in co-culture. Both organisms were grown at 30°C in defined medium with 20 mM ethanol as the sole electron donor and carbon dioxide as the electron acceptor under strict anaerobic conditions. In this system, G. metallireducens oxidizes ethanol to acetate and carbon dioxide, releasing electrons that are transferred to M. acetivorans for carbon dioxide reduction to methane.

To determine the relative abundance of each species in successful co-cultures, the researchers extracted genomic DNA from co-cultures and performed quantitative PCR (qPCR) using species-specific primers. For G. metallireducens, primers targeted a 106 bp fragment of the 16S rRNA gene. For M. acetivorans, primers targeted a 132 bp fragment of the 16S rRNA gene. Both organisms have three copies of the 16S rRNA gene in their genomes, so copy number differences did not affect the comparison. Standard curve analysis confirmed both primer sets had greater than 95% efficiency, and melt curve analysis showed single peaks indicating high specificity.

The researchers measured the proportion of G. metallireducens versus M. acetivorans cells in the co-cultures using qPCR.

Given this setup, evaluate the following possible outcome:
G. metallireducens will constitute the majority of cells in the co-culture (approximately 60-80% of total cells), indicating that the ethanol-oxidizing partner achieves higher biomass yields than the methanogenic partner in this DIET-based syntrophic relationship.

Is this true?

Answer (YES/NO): YES